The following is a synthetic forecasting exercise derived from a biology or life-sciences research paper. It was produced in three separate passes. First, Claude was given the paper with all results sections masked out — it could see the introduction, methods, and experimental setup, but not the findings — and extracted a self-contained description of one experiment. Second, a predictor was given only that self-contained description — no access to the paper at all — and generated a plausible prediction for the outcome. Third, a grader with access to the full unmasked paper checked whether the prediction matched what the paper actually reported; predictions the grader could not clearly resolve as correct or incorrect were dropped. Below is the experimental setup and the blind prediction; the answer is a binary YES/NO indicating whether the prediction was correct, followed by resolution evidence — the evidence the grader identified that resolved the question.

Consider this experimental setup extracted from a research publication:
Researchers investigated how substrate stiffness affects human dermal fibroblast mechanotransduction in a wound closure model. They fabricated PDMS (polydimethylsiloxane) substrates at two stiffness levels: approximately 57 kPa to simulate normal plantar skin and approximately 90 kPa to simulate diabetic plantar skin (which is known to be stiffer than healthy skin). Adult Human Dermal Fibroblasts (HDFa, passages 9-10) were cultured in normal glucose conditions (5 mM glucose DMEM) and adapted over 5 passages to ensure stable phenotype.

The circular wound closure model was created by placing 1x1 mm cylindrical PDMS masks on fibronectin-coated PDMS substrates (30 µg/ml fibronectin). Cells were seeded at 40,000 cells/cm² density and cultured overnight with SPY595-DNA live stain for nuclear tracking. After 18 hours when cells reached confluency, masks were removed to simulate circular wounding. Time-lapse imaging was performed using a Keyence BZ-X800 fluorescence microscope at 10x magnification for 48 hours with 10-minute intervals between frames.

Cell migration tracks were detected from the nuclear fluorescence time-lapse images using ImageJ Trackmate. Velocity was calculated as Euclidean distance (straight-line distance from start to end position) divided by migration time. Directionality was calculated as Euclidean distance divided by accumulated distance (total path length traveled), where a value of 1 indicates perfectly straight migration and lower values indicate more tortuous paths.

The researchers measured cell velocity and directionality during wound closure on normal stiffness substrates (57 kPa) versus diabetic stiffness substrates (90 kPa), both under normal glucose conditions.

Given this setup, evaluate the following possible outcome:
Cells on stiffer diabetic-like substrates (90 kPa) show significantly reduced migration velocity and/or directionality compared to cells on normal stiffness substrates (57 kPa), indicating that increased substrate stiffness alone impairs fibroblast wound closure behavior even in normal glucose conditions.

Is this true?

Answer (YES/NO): NO